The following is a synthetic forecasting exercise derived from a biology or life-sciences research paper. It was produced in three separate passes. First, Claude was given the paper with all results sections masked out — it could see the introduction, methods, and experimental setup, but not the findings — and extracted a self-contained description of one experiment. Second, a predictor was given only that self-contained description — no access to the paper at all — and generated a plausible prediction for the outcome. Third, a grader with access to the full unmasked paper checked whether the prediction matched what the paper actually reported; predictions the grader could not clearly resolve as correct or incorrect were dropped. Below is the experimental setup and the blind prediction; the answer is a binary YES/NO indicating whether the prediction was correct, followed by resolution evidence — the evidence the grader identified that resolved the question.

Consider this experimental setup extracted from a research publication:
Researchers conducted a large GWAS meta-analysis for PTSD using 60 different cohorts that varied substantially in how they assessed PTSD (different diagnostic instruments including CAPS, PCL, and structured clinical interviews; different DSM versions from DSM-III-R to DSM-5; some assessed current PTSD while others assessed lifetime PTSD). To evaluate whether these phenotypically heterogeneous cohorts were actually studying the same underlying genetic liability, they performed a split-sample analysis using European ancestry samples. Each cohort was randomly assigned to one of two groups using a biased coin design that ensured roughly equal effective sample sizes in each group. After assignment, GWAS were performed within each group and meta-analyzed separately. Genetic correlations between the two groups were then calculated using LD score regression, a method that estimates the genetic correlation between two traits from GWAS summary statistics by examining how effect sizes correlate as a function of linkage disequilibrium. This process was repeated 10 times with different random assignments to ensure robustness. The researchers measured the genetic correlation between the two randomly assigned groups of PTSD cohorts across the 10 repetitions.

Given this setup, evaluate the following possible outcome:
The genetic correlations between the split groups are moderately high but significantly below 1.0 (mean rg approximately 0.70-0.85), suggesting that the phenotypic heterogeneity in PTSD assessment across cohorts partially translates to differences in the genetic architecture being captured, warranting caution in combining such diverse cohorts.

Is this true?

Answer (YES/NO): NO